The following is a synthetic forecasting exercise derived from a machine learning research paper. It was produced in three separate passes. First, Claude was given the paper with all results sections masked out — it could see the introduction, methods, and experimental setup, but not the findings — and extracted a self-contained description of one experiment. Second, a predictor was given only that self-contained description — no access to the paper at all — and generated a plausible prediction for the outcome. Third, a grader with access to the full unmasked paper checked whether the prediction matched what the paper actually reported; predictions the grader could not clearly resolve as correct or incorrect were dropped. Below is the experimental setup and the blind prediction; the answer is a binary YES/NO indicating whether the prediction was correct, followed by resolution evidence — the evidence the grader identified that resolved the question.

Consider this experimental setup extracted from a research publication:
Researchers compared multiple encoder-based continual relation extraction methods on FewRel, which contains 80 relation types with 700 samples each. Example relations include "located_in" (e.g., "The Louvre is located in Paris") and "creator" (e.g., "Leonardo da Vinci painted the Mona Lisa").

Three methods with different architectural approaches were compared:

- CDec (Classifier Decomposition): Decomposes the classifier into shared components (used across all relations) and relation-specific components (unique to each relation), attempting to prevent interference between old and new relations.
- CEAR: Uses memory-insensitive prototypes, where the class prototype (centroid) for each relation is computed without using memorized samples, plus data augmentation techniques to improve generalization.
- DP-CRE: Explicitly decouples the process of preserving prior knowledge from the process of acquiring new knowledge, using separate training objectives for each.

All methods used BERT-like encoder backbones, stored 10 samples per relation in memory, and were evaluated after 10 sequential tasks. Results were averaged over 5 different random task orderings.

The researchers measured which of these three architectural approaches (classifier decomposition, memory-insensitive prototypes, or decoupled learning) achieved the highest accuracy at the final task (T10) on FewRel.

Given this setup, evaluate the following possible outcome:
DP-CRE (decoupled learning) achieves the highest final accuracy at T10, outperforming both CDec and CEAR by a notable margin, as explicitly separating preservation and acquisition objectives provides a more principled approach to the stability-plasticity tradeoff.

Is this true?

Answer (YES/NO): NO